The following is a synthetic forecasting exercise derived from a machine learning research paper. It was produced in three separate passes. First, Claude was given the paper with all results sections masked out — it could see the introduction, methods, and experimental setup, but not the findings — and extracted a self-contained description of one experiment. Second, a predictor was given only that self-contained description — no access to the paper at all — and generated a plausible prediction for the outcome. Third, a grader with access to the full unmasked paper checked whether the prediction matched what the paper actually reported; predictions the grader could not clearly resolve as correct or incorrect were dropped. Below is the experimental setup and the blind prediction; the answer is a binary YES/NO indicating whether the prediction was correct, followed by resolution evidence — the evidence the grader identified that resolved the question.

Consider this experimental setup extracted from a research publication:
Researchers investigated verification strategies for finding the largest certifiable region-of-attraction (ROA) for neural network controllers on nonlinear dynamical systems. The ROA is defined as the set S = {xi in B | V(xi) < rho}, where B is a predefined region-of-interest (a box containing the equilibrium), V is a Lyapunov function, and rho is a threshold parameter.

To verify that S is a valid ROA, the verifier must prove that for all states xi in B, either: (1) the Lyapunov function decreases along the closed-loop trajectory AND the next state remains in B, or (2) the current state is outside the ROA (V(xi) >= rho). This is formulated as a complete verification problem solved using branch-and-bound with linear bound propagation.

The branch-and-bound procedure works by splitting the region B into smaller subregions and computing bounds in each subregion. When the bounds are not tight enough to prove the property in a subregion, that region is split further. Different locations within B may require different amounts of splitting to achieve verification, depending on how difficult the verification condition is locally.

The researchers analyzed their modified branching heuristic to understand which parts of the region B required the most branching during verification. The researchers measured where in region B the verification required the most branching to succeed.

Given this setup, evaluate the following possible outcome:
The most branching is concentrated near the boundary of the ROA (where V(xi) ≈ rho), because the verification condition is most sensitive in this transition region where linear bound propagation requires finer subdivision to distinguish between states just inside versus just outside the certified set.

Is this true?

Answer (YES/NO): NO